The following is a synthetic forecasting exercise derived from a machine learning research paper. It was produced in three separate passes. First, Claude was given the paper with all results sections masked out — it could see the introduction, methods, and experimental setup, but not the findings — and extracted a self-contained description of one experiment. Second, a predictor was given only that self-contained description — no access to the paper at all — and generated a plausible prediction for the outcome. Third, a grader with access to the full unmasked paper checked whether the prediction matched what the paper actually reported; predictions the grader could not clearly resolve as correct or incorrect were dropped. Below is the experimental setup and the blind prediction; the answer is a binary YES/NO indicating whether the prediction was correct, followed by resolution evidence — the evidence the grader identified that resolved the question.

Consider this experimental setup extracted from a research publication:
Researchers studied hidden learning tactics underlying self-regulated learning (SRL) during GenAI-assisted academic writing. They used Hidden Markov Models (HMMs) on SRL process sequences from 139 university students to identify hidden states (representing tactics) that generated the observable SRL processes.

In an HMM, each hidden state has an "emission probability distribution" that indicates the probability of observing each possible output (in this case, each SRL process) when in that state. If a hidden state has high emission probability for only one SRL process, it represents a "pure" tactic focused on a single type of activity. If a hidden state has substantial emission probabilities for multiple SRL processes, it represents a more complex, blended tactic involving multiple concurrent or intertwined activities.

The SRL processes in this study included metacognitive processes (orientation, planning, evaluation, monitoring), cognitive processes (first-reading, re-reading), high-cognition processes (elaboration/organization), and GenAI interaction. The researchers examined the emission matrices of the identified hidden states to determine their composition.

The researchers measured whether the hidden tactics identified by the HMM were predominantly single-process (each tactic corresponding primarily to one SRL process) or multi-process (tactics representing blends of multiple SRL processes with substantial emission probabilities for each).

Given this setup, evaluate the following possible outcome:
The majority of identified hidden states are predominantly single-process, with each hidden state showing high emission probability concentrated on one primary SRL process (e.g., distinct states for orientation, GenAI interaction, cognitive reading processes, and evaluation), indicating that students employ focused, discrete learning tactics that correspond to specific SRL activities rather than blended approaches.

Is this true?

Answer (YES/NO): NO